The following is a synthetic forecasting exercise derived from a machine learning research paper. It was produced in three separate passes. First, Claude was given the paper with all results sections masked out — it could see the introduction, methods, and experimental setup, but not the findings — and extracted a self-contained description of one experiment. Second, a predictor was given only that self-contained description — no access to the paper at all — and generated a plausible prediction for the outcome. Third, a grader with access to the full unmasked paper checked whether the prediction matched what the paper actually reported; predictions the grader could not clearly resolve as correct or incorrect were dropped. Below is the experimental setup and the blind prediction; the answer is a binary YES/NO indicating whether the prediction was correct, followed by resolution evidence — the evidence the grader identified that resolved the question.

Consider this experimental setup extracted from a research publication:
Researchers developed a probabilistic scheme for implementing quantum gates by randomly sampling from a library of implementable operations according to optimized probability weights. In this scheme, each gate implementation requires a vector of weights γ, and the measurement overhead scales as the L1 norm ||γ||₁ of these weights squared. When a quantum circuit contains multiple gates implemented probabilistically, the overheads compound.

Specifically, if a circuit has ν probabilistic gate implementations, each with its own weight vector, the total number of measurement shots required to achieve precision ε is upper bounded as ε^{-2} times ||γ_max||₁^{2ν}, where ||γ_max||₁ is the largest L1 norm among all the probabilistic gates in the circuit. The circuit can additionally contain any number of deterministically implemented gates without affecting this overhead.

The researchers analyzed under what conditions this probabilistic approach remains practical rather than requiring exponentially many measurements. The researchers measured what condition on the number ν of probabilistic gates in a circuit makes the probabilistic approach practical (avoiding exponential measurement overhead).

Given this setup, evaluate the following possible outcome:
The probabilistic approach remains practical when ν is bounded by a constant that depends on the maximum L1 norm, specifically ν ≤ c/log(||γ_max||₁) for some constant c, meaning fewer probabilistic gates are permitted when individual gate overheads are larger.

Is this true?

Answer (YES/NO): NO